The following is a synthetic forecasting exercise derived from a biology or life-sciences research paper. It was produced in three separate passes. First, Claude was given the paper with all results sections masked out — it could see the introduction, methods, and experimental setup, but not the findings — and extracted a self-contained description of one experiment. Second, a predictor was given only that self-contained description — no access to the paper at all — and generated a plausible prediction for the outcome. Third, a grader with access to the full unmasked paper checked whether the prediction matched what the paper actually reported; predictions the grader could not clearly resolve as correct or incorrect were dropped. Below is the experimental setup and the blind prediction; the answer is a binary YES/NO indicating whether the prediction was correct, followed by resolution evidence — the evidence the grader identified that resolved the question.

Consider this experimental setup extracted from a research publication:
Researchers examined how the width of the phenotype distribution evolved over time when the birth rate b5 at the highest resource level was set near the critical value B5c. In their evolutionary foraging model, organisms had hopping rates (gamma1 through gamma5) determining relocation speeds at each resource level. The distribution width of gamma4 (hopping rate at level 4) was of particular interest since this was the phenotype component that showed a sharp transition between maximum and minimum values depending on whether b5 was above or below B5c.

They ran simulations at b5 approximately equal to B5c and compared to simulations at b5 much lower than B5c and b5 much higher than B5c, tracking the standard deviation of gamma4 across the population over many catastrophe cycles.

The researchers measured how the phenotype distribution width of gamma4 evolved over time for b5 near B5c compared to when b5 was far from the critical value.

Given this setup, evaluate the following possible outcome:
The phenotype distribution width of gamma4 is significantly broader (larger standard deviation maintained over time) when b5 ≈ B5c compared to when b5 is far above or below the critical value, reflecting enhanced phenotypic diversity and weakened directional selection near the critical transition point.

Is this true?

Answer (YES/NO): YES